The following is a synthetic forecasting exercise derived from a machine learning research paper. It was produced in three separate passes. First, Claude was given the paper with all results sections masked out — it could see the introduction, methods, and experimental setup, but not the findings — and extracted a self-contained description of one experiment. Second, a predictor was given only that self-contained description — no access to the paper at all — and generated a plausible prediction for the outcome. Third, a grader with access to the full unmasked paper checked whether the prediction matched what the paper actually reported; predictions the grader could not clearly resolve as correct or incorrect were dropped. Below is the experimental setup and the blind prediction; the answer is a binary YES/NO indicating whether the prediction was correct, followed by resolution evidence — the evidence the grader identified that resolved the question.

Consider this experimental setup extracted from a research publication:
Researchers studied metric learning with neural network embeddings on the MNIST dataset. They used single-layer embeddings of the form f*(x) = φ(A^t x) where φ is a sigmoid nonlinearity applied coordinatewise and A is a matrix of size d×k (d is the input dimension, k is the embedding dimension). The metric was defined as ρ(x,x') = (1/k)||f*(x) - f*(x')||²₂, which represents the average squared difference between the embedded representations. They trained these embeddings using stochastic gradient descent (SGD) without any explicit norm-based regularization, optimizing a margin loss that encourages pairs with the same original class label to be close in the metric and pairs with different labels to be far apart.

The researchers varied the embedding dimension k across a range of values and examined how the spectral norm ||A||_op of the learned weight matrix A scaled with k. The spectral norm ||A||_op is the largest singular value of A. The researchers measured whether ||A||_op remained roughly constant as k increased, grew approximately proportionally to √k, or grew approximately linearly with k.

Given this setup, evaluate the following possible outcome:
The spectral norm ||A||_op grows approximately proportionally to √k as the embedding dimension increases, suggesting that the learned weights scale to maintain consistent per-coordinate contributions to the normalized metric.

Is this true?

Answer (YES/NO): YES